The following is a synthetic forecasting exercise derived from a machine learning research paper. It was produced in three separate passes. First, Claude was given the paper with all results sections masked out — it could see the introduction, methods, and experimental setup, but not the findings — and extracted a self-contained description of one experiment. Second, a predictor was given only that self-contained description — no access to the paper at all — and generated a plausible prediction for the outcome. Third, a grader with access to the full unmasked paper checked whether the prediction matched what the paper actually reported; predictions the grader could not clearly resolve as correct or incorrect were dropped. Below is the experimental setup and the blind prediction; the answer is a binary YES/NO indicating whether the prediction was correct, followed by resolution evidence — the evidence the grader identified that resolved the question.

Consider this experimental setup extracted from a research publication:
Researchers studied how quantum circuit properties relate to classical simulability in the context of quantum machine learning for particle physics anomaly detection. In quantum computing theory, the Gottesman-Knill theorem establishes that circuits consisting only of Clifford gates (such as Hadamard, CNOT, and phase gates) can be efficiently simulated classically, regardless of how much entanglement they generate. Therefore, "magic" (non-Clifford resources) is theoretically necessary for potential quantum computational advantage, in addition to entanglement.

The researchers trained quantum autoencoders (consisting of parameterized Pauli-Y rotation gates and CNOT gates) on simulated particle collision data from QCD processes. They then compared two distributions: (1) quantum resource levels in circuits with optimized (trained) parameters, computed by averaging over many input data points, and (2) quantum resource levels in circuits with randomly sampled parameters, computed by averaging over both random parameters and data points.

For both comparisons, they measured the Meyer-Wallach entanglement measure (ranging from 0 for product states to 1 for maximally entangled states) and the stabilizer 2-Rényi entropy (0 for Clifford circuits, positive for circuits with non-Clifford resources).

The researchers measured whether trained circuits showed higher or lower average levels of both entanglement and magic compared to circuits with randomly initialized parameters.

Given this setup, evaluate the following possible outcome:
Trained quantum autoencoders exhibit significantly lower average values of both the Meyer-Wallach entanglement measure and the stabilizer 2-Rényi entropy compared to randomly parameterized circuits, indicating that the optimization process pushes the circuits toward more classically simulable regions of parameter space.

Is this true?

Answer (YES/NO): YES